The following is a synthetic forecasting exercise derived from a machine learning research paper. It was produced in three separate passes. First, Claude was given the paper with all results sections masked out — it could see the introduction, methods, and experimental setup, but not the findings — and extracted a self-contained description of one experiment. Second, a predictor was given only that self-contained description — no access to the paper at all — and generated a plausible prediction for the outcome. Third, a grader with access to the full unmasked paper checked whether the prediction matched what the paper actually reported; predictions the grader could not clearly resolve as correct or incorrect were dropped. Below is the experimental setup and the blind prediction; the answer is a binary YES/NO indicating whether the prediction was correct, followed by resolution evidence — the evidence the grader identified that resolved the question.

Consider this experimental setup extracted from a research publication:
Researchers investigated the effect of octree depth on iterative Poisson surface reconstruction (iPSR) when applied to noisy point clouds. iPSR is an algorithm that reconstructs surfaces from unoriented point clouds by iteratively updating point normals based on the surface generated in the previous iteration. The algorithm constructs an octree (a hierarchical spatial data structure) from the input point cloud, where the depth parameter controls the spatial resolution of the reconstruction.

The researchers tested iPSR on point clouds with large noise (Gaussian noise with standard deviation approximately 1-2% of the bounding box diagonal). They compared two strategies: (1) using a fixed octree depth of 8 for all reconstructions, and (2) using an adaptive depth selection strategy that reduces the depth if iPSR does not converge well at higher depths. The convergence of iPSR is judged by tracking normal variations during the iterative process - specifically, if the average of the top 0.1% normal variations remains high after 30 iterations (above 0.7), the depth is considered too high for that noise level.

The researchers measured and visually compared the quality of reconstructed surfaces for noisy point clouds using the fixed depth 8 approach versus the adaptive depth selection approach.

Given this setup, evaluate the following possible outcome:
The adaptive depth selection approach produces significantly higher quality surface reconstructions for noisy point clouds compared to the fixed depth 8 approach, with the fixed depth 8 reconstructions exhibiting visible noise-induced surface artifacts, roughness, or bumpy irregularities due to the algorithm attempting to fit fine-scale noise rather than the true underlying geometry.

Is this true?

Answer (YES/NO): NO